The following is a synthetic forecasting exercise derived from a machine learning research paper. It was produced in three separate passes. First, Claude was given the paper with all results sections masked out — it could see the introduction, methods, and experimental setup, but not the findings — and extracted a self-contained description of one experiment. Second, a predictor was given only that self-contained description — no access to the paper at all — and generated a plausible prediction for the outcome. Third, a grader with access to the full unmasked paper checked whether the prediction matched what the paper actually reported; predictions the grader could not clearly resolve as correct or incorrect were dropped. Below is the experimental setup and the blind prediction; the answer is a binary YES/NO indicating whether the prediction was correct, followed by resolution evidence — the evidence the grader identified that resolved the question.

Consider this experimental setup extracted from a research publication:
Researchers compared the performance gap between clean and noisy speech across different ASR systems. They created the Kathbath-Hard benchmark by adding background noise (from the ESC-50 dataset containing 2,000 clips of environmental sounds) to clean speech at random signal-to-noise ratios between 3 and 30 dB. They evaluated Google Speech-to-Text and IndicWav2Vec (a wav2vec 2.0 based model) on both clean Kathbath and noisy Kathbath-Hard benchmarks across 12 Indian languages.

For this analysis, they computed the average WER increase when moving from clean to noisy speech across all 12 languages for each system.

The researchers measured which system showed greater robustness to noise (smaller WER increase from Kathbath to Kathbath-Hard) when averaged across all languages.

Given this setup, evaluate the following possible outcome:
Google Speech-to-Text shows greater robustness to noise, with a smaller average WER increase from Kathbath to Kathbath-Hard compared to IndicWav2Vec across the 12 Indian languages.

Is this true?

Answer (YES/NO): YES